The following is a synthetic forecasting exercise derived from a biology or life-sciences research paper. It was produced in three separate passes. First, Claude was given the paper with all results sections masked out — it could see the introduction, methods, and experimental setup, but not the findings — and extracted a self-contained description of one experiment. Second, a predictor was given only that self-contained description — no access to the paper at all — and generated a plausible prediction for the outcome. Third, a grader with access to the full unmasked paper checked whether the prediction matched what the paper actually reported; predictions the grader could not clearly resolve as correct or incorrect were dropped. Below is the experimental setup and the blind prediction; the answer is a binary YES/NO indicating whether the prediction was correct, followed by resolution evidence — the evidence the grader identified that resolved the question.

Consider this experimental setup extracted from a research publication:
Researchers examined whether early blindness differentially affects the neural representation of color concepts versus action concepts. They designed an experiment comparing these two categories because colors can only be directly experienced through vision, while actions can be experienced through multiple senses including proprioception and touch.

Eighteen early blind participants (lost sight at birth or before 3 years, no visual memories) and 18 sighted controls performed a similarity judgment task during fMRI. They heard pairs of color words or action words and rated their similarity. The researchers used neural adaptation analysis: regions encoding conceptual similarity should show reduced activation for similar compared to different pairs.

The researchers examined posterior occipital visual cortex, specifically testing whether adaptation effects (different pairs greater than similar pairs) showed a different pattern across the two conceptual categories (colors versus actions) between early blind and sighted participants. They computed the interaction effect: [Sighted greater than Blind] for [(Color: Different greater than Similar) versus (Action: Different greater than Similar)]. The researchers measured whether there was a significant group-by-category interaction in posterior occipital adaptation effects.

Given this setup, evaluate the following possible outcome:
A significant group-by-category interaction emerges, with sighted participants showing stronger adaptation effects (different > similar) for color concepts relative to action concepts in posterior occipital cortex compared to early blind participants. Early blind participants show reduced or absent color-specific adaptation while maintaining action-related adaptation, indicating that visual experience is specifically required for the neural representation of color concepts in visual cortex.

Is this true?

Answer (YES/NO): NO